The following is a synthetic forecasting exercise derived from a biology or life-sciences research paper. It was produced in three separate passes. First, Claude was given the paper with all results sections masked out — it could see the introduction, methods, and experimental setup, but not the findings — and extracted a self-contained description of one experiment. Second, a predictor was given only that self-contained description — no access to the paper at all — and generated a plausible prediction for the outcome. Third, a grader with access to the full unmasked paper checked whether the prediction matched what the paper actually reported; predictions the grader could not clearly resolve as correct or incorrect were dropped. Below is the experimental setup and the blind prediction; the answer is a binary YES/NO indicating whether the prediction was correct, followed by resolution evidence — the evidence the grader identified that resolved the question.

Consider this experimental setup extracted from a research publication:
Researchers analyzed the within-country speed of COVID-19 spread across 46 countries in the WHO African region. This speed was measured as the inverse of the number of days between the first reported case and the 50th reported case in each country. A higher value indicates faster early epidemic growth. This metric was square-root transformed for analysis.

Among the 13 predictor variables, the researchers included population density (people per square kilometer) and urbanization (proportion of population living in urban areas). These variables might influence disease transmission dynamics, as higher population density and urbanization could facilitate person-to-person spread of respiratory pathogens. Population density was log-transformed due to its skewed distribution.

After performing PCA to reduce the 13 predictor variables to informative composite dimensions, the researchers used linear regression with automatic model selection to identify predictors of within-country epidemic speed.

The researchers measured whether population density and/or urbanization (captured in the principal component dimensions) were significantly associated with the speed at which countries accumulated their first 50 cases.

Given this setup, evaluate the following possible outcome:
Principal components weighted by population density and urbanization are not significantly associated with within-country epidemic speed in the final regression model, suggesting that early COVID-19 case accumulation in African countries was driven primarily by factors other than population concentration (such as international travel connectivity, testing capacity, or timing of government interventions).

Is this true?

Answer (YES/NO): NO